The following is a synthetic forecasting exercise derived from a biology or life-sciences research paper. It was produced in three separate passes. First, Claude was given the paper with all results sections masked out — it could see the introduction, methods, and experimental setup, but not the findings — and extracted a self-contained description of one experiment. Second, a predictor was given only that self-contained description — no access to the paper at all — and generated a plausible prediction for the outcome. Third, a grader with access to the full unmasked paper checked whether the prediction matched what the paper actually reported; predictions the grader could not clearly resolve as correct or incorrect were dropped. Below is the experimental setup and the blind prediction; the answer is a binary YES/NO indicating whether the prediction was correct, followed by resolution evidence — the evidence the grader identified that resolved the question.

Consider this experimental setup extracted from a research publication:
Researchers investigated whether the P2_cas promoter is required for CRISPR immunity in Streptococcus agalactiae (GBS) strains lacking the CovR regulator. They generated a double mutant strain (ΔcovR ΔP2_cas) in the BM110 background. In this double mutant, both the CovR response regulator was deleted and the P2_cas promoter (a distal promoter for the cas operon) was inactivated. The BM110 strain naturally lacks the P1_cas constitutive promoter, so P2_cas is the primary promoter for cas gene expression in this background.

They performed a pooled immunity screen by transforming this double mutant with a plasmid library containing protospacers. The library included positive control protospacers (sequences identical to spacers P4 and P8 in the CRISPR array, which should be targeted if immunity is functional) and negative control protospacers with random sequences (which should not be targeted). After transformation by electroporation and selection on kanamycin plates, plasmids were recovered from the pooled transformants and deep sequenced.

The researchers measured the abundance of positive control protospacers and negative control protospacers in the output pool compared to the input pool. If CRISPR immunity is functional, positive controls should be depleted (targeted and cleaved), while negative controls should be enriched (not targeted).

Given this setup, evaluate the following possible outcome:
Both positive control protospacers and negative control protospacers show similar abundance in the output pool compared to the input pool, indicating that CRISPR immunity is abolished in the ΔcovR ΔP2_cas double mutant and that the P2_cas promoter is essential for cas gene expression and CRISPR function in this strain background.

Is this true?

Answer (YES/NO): YES